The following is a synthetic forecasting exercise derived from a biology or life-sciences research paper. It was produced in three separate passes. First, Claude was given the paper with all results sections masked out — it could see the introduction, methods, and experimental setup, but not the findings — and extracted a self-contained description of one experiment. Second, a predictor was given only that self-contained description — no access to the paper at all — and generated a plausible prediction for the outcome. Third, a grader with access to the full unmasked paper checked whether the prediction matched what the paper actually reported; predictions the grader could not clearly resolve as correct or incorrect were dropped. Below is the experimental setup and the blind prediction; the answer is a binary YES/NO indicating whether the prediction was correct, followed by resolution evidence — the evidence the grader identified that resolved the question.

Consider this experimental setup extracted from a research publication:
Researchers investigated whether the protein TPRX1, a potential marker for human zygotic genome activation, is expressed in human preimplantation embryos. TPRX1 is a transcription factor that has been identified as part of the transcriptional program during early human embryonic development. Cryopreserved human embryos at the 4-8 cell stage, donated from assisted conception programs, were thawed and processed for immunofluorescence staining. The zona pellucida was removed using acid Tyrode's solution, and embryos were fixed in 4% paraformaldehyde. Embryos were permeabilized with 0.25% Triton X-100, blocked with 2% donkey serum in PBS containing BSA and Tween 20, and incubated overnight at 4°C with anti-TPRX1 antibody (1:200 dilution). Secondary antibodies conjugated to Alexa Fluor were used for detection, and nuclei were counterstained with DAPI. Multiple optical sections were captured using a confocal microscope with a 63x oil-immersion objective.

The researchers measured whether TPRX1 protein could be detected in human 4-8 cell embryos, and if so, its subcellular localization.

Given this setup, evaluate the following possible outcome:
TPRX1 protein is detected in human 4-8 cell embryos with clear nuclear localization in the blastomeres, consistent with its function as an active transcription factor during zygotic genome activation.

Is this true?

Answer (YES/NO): NO